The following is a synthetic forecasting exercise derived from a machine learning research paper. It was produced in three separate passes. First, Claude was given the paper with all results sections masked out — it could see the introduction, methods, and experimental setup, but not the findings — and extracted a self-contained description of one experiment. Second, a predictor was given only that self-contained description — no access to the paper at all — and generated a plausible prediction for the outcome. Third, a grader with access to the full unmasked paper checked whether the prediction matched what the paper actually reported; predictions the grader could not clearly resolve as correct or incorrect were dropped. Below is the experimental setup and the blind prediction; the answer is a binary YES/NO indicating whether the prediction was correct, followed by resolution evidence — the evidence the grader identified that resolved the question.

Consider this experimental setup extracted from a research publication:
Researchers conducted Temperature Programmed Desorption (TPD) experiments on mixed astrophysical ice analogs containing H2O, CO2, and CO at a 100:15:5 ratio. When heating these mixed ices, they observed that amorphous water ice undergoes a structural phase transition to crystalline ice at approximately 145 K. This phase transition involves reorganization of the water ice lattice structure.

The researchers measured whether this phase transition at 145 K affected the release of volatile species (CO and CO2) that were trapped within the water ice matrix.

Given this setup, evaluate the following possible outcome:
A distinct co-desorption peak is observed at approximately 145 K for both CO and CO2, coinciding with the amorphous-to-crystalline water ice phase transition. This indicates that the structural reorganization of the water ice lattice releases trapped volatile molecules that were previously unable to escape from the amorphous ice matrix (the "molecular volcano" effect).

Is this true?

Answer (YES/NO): YES